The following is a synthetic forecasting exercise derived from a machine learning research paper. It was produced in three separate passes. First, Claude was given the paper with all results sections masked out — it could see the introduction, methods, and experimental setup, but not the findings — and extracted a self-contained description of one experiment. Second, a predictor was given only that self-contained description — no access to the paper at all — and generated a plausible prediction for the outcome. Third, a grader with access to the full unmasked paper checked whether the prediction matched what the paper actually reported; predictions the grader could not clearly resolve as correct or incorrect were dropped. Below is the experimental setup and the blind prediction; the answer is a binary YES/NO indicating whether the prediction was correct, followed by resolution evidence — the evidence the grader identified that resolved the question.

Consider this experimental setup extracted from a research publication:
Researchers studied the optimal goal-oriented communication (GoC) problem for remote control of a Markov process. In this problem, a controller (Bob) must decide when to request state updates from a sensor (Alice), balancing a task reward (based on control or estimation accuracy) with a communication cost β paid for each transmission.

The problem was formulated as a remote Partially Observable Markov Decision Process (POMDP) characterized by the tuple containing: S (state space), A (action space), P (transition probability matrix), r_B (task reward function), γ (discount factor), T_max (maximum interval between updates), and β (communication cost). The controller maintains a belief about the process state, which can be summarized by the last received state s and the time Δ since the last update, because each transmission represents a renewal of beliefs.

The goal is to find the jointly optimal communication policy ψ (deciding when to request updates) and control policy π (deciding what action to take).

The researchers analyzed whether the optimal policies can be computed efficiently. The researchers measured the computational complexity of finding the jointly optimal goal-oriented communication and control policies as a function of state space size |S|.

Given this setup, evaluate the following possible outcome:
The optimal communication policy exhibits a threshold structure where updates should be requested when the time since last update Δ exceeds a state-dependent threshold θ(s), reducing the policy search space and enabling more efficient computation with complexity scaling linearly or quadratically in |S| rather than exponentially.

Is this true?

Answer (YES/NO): NO